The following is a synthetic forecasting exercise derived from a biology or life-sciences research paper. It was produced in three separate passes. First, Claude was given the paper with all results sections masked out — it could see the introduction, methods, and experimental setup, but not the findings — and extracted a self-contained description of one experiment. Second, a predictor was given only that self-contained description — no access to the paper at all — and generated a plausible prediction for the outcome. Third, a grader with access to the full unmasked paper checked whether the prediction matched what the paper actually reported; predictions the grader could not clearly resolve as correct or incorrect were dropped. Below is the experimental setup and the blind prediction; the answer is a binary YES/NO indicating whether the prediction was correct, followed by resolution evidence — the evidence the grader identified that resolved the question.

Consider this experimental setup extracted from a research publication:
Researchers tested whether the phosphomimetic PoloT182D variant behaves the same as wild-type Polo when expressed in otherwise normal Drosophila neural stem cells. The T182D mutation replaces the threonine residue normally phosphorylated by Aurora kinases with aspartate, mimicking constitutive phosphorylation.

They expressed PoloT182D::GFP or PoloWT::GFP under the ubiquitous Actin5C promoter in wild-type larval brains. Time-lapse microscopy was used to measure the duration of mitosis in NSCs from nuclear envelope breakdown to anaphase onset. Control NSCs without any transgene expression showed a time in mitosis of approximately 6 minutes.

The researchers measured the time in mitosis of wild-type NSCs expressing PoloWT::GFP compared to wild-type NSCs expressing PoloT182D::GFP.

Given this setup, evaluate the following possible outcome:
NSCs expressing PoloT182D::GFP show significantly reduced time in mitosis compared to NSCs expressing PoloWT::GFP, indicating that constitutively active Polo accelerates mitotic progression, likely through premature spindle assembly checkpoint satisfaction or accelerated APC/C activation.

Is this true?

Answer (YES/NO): NO